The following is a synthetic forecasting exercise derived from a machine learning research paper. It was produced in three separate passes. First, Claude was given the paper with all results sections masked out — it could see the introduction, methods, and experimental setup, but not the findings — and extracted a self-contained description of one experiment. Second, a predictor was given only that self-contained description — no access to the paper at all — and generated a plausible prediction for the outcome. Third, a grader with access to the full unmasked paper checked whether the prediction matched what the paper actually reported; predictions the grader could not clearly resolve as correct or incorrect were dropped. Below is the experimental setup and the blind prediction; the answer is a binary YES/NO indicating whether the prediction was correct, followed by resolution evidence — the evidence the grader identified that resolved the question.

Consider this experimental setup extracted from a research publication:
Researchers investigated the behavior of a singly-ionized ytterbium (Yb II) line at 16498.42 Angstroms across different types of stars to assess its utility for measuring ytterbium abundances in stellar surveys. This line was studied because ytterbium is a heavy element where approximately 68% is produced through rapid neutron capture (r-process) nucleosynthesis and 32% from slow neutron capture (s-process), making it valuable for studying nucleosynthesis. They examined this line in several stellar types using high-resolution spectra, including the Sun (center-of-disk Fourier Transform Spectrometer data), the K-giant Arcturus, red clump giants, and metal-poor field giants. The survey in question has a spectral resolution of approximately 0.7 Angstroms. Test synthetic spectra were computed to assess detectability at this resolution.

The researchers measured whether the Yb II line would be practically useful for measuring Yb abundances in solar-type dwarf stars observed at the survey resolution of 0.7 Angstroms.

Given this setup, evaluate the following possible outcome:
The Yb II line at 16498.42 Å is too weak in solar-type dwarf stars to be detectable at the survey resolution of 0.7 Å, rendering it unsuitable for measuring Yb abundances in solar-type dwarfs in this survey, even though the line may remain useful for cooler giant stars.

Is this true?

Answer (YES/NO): YES